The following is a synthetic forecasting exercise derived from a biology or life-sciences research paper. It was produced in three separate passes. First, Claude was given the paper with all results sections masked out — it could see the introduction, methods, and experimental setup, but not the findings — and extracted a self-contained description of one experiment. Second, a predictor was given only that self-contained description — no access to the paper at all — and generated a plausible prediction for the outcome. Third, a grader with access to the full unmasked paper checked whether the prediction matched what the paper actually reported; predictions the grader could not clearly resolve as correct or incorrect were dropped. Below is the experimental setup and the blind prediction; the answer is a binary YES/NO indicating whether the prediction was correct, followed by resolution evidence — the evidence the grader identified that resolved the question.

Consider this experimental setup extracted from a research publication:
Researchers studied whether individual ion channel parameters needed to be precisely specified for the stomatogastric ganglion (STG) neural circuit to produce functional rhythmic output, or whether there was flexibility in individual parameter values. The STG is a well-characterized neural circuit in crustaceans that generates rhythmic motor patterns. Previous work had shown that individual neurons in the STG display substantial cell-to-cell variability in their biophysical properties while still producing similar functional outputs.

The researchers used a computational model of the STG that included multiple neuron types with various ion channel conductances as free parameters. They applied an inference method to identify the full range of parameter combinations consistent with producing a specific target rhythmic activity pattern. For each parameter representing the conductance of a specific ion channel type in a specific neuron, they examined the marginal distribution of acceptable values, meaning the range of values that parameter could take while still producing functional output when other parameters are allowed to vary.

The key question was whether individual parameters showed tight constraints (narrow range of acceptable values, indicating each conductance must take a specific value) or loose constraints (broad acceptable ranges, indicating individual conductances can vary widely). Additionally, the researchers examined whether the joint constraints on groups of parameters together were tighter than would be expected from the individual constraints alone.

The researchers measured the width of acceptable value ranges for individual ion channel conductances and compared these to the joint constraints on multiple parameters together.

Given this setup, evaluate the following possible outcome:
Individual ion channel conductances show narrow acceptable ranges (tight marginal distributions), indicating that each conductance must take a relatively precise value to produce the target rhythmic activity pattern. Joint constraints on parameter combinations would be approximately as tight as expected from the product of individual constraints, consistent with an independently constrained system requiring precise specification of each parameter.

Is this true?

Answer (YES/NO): NO